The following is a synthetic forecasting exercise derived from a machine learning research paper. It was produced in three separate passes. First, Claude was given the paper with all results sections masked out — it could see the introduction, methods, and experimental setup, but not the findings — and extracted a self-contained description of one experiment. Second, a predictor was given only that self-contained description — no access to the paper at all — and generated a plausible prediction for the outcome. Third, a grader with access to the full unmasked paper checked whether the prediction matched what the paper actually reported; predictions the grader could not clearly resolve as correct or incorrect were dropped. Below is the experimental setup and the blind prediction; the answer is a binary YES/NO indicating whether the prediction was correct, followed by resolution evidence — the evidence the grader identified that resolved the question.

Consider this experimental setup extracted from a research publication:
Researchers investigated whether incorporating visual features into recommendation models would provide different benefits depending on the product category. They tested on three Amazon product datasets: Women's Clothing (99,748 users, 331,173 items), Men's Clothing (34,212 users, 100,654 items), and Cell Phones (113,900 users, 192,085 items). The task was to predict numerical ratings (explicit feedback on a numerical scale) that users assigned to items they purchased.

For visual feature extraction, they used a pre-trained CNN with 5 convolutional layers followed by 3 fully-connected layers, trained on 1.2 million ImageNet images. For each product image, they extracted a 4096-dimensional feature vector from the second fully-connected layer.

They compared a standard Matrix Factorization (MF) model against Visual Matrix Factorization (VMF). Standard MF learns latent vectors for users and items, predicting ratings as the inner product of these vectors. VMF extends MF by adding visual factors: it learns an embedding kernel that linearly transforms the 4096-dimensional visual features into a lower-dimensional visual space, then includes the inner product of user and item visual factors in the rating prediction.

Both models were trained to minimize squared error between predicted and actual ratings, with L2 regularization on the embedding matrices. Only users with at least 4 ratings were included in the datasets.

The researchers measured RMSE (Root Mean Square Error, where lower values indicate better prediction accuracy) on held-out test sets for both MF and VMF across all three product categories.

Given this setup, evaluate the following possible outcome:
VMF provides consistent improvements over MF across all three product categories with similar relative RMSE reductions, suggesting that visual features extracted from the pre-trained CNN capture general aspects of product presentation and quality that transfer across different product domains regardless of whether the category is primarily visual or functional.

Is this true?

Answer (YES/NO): NO